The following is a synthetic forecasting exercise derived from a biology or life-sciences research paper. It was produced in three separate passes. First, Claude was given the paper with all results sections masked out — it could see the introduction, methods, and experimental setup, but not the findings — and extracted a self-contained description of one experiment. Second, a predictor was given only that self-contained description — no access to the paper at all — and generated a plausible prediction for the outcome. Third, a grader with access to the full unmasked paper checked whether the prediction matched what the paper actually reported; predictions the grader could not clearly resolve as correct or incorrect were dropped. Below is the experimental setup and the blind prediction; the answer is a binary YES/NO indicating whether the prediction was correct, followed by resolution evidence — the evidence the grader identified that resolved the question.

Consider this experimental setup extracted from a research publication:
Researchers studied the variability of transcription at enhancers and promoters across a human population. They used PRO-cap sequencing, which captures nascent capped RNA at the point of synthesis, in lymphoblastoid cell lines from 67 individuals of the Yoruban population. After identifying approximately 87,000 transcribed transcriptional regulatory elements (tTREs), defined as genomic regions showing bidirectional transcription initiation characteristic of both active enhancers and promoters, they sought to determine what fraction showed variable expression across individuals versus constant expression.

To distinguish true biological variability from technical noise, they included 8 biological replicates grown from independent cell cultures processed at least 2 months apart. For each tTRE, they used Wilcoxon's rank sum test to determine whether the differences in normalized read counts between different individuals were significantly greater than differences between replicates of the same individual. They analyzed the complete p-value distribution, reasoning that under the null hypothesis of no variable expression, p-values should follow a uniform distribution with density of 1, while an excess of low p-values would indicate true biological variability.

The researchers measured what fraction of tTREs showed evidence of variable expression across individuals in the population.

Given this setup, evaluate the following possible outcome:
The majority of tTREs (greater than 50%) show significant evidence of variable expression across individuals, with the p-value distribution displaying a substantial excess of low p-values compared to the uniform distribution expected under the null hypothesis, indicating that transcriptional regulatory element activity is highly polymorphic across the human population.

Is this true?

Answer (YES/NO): YES